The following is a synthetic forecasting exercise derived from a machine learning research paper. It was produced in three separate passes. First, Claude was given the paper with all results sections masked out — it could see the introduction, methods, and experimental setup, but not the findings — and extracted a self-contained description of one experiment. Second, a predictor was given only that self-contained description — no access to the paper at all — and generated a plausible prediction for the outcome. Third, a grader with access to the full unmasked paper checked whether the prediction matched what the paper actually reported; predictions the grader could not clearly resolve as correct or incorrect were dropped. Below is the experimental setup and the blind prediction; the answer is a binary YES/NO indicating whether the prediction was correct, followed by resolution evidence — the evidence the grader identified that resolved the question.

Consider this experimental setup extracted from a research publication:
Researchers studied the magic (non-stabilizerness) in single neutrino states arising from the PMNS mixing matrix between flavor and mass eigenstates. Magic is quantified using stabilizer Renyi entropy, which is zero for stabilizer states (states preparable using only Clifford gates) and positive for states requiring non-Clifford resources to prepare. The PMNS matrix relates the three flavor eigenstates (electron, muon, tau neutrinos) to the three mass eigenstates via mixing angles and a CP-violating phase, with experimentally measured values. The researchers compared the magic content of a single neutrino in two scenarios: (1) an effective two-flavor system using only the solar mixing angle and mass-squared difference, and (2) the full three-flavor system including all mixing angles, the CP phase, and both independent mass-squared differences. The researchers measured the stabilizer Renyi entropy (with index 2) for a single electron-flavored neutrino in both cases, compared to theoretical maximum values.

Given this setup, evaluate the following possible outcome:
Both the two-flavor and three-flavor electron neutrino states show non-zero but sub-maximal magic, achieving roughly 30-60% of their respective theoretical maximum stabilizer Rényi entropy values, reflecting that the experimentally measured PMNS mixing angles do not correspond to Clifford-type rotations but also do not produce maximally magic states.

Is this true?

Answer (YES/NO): NO